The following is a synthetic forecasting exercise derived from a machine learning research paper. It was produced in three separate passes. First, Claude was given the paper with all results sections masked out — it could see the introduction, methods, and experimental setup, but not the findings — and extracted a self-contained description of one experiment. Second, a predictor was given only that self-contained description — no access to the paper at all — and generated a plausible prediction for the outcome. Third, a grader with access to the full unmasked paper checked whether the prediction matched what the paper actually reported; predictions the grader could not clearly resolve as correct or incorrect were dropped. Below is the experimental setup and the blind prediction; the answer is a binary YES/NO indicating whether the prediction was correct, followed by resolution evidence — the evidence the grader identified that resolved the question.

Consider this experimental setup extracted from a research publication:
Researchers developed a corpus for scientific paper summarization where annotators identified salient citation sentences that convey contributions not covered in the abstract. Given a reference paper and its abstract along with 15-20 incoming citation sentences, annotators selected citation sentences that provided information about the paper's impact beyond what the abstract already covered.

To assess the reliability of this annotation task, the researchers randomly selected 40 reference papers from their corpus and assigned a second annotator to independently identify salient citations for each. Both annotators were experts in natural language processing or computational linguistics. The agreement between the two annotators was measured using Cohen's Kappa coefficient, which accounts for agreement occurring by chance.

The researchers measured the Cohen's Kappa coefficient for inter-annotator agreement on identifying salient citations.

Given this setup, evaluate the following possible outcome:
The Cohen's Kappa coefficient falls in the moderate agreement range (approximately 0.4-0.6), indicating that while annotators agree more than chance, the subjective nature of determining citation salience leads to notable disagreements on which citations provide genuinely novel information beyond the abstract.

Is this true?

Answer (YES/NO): NO